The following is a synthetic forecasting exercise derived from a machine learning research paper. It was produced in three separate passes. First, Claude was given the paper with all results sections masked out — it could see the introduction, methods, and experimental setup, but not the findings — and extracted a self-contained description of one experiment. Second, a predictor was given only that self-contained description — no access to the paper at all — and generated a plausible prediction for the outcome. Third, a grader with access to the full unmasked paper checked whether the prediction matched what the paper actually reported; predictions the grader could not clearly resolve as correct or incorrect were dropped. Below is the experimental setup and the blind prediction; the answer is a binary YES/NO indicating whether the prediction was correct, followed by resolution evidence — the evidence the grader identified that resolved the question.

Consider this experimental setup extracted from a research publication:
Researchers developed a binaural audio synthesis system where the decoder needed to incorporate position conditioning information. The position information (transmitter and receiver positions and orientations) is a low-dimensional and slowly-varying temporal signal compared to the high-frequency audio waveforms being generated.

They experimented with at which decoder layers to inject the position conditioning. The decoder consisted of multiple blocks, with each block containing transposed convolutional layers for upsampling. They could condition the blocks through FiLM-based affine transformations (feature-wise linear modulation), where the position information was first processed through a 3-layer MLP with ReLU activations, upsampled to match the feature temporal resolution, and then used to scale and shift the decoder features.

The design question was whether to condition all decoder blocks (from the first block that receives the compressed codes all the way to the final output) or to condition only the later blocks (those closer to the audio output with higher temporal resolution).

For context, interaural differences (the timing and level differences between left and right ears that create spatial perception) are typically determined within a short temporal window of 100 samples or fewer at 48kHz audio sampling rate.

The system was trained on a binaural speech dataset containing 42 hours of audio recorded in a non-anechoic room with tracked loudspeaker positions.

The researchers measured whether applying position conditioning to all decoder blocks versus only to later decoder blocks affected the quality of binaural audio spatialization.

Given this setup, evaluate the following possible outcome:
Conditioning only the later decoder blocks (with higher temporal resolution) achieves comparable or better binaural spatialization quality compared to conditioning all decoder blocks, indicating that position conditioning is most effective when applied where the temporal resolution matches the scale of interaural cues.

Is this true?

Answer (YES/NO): YES